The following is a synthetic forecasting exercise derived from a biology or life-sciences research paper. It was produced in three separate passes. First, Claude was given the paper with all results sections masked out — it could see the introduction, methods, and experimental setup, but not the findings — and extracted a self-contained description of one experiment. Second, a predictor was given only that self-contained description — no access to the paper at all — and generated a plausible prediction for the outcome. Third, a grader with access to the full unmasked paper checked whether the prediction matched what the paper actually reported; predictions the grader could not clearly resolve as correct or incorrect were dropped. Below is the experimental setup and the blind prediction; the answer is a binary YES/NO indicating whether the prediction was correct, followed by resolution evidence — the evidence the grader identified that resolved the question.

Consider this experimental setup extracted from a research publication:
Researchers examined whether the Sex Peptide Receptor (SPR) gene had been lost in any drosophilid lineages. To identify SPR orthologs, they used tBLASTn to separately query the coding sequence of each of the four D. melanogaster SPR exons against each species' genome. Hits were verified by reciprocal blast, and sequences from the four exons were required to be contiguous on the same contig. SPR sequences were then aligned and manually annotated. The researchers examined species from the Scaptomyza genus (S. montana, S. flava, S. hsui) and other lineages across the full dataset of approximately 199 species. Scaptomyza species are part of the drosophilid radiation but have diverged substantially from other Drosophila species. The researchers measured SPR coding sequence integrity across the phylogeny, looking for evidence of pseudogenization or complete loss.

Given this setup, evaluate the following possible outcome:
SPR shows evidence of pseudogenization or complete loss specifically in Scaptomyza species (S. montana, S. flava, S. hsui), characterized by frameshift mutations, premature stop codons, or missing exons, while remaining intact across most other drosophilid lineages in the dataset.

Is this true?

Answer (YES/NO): NO